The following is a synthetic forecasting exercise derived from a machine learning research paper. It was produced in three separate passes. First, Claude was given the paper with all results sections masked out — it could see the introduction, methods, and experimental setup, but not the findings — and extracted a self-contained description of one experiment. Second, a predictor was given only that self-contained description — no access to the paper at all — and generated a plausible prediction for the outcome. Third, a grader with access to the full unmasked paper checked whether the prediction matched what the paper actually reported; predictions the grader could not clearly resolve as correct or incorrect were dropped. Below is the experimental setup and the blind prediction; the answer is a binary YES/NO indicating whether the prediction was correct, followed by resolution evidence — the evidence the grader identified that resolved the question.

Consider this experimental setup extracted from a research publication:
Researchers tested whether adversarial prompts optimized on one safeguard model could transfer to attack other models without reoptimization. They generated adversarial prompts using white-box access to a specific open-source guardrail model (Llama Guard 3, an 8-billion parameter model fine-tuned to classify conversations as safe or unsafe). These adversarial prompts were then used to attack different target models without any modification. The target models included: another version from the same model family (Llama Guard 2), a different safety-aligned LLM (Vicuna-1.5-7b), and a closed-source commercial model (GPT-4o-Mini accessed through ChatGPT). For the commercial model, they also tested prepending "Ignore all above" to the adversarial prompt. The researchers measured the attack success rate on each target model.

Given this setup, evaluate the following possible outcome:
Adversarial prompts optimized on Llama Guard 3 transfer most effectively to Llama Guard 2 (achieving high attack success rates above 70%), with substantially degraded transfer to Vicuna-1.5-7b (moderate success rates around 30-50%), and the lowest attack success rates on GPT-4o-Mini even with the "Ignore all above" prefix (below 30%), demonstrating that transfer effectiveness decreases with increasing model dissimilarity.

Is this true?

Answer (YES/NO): NO